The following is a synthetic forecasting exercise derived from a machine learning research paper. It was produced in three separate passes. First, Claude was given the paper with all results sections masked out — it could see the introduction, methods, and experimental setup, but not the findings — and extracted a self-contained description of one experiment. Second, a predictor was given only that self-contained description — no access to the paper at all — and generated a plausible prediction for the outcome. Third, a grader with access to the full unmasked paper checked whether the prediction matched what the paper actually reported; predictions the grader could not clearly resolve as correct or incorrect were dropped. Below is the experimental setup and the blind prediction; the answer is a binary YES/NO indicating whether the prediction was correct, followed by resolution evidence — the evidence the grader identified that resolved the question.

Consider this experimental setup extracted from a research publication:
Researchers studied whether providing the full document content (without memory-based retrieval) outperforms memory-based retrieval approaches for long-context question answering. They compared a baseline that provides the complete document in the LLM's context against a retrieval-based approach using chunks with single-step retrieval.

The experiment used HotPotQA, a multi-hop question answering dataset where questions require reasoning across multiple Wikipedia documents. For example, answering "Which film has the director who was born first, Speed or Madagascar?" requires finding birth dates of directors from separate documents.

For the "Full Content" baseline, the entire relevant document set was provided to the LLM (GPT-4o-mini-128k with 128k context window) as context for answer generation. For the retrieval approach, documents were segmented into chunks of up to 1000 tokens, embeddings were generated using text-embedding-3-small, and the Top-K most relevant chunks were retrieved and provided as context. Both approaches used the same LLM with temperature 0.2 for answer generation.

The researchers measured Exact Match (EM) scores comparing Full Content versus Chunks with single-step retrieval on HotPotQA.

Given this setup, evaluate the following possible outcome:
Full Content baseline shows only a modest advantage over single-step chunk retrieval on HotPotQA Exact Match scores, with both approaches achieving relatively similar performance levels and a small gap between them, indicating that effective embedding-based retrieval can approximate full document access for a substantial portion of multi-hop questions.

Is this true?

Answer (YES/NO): NO